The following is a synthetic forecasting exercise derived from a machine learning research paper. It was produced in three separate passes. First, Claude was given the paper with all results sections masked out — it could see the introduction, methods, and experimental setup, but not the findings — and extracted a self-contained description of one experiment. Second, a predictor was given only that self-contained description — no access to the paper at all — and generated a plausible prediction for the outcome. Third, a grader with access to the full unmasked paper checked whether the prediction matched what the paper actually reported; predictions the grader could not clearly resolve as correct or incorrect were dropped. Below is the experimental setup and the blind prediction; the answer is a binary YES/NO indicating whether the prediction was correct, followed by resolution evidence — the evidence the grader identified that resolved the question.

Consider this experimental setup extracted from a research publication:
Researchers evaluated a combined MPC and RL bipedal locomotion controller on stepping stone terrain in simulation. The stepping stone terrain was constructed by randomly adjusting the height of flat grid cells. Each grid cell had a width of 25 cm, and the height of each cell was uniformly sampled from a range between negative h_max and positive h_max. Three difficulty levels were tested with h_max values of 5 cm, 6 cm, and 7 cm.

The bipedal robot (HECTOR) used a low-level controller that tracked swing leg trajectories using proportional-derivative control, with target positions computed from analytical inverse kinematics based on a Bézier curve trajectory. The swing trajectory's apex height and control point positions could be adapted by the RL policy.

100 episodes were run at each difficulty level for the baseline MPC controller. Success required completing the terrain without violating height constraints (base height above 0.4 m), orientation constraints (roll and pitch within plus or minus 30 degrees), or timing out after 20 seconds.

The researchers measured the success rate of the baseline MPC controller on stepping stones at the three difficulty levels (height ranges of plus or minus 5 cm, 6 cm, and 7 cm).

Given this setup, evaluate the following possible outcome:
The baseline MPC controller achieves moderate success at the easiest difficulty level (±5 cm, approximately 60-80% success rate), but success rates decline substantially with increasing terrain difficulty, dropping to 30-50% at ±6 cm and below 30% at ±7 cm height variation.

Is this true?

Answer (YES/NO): NO